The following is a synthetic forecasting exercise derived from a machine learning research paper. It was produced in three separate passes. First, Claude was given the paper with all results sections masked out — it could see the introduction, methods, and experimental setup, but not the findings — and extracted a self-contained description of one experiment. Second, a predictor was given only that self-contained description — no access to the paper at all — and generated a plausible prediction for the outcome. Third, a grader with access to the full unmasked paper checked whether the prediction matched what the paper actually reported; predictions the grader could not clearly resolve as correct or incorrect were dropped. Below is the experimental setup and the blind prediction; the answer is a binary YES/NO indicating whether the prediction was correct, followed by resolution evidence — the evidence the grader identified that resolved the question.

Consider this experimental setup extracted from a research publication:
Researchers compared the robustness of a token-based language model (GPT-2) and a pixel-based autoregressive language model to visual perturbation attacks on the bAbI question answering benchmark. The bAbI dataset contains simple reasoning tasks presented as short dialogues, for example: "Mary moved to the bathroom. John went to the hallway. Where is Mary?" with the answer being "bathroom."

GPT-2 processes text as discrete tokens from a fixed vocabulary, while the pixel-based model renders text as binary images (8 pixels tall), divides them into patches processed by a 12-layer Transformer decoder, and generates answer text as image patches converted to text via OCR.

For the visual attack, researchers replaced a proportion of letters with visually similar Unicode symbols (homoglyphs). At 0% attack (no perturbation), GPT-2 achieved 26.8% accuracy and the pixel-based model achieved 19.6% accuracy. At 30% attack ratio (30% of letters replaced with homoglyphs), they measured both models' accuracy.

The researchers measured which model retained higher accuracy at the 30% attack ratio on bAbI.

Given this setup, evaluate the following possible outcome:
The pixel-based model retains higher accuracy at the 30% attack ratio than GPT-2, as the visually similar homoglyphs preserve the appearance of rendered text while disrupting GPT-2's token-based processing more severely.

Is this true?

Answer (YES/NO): YES